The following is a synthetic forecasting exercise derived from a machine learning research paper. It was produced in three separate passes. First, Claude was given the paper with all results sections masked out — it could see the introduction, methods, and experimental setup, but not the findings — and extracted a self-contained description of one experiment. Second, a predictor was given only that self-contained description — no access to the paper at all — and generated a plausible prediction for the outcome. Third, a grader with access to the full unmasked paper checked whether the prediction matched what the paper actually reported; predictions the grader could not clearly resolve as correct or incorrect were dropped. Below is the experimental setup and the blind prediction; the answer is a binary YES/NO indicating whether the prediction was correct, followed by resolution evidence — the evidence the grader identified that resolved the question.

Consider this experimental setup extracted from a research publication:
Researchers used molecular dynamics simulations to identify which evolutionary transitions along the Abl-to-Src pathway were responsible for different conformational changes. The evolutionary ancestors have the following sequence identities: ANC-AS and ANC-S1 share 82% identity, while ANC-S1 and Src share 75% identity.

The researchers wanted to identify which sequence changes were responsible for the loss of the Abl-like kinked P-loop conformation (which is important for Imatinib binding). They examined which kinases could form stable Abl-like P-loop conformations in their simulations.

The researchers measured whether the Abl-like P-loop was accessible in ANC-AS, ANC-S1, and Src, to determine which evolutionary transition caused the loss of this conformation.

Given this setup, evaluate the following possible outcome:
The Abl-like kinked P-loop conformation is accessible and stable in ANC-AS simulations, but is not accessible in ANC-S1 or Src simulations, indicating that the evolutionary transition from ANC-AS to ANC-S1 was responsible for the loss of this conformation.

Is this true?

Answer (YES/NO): YES